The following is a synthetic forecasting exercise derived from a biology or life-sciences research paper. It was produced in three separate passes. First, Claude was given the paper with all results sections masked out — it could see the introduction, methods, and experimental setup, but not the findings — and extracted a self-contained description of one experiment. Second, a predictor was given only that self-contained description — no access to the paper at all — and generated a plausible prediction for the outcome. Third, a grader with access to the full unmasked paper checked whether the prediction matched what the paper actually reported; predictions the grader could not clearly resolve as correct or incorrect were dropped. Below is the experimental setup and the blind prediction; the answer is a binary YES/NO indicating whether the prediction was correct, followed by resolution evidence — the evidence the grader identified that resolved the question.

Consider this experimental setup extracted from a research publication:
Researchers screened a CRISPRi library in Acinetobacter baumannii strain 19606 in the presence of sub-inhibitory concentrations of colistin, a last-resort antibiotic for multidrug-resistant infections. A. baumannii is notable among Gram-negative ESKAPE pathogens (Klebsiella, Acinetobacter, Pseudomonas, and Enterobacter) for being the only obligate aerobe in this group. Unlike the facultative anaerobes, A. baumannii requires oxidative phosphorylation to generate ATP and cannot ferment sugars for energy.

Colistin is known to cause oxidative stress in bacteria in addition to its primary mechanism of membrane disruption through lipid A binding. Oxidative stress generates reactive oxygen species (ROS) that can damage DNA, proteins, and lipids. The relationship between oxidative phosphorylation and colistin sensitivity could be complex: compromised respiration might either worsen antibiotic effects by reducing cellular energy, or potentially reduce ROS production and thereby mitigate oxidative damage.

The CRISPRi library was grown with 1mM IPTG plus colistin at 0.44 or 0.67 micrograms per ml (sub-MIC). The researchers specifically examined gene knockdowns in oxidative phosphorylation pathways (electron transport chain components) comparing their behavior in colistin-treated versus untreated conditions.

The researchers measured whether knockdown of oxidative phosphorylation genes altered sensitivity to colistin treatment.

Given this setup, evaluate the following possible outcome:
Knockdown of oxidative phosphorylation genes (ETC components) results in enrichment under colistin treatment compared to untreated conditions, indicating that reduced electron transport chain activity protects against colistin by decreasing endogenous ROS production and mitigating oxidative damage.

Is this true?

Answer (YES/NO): NO